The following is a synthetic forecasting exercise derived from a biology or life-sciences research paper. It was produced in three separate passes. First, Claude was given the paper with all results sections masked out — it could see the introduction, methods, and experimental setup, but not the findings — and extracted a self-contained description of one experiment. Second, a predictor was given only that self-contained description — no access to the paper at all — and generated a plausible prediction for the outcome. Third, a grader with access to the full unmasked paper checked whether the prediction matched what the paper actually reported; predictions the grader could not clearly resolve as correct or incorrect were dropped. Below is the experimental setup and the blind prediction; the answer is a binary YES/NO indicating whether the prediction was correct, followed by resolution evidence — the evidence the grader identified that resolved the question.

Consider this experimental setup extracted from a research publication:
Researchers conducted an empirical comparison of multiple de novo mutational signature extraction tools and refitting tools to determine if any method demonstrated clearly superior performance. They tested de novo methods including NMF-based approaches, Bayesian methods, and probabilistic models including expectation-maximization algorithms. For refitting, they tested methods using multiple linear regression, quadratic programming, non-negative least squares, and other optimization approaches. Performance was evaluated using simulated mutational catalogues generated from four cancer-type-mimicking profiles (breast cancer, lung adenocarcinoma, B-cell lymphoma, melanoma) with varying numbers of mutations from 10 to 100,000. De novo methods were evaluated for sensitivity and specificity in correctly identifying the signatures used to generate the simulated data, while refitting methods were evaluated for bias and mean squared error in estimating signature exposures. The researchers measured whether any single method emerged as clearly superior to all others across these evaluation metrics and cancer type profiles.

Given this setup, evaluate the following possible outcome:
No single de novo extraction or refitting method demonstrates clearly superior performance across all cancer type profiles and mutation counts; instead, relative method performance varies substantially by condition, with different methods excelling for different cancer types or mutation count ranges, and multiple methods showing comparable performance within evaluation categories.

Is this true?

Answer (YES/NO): NO